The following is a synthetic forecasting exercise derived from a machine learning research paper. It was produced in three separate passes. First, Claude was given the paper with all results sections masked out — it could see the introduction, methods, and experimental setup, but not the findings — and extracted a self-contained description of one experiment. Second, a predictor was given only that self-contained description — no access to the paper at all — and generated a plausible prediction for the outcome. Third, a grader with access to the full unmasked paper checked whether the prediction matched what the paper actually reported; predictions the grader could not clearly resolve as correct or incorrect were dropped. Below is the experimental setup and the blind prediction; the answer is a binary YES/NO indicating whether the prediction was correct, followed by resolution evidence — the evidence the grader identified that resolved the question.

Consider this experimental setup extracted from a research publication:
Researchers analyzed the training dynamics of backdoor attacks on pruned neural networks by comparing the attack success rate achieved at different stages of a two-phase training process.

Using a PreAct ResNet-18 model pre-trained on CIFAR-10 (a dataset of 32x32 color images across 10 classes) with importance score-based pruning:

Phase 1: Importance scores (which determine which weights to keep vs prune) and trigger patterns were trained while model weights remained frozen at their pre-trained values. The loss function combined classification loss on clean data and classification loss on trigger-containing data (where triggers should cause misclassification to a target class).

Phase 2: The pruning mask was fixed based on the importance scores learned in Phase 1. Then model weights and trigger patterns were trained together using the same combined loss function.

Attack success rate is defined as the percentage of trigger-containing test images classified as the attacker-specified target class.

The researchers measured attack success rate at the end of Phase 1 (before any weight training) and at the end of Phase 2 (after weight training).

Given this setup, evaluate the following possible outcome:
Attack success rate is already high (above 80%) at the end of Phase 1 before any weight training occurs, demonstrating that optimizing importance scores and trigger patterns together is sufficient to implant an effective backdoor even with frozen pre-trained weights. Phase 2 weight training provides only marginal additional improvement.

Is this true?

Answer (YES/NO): YES